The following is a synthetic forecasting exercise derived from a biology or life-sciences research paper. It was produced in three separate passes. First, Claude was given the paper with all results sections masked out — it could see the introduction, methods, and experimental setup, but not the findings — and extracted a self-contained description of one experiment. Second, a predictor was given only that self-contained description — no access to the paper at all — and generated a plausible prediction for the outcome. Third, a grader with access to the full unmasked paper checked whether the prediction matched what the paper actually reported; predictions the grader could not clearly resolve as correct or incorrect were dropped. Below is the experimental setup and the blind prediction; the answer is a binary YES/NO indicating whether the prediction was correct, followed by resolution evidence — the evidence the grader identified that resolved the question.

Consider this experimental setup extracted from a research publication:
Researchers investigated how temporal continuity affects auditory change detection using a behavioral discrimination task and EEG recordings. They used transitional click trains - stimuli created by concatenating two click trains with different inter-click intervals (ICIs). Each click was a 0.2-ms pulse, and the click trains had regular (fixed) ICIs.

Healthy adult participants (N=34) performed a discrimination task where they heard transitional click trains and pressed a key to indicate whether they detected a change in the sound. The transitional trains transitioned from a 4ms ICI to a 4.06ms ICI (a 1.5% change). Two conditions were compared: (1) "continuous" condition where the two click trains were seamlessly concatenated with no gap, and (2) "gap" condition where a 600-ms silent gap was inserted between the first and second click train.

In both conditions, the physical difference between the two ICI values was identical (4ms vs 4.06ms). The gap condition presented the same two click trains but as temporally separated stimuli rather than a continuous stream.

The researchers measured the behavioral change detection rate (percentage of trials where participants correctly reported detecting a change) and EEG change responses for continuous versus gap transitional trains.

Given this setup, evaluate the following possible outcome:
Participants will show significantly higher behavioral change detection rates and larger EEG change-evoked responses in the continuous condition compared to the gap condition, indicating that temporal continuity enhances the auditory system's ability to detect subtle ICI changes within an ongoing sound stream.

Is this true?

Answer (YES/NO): YES